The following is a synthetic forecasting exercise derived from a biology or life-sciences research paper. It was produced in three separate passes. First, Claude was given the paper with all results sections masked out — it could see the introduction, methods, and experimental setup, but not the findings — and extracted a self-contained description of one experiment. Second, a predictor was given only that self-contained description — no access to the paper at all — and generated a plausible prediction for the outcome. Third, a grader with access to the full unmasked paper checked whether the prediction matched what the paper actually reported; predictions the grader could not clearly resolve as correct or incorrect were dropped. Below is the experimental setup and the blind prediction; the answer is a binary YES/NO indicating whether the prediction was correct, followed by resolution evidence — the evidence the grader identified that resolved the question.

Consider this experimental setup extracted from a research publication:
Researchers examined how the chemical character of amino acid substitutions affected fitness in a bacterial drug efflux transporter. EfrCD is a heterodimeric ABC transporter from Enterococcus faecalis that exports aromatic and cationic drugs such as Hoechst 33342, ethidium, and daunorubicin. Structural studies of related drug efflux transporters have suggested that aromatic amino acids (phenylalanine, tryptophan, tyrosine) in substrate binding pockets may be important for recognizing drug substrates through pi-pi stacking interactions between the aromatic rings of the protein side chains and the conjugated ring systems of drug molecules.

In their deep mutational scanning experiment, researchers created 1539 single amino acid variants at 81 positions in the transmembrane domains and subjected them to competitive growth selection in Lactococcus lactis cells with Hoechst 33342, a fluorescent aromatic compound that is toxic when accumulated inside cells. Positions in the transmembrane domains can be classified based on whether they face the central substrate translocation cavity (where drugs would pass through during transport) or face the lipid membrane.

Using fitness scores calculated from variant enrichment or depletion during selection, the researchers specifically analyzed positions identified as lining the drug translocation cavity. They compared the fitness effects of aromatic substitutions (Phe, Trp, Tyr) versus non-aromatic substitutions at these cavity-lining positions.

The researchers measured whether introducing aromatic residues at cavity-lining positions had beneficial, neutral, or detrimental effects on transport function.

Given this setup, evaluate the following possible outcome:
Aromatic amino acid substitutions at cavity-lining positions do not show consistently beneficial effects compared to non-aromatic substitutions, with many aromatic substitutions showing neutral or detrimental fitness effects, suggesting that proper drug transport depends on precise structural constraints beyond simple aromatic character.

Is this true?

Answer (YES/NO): YES